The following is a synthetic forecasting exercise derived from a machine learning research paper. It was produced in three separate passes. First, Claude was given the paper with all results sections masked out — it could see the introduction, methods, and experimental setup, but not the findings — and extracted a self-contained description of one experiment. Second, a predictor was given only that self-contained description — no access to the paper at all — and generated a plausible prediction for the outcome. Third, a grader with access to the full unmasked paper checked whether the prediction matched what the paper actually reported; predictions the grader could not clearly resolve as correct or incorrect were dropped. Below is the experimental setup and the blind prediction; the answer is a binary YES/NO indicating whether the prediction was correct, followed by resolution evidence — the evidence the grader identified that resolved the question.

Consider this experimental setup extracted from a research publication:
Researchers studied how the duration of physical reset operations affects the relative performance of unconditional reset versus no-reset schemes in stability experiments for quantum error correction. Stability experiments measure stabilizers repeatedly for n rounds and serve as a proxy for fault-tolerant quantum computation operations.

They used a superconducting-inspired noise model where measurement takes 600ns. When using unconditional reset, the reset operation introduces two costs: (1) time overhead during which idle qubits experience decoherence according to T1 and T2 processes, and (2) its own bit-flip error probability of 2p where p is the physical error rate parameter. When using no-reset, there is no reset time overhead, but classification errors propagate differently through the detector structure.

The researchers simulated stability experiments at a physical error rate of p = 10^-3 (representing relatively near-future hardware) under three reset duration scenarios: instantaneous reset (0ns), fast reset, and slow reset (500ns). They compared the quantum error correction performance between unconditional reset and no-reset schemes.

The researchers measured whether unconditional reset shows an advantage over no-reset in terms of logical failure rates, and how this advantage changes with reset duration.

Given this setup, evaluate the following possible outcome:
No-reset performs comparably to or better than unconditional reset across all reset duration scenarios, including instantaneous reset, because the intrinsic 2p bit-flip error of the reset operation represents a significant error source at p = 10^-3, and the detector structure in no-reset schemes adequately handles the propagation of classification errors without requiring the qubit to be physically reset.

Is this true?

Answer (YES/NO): NO